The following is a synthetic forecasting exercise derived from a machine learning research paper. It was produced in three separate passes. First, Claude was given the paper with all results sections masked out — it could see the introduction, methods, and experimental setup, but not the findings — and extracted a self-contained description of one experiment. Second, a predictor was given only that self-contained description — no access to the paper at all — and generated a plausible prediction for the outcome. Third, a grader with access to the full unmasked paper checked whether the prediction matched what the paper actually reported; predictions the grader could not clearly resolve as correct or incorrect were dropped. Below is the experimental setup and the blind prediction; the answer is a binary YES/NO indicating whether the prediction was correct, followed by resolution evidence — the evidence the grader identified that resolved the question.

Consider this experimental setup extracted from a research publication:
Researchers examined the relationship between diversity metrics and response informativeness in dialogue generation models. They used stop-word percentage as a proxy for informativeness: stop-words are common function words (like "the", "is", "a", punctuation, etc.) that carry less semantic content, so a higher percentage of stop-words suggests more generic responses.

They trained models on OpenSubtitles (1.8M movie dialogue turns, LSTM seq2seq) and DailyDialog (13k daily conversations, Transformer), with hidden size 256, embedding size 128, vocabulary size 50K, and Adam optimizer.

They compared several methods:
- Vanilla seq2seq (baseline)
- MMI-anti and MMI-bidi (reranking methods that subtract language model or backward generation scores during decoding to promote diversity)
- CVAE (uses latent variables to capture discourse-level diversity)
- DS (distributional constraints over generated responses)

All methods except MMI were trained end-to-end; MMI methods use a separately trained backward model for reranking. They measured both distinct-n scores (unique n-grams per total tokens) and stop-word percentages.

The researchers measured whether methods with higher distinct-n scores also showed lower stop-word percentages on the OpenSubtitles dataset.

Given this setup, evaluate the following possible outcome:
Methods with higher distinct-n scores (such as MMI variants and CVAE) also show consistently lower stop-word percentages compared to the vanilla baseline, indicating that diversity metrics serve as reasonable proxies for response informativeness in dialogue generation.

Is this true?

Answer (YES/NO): NO